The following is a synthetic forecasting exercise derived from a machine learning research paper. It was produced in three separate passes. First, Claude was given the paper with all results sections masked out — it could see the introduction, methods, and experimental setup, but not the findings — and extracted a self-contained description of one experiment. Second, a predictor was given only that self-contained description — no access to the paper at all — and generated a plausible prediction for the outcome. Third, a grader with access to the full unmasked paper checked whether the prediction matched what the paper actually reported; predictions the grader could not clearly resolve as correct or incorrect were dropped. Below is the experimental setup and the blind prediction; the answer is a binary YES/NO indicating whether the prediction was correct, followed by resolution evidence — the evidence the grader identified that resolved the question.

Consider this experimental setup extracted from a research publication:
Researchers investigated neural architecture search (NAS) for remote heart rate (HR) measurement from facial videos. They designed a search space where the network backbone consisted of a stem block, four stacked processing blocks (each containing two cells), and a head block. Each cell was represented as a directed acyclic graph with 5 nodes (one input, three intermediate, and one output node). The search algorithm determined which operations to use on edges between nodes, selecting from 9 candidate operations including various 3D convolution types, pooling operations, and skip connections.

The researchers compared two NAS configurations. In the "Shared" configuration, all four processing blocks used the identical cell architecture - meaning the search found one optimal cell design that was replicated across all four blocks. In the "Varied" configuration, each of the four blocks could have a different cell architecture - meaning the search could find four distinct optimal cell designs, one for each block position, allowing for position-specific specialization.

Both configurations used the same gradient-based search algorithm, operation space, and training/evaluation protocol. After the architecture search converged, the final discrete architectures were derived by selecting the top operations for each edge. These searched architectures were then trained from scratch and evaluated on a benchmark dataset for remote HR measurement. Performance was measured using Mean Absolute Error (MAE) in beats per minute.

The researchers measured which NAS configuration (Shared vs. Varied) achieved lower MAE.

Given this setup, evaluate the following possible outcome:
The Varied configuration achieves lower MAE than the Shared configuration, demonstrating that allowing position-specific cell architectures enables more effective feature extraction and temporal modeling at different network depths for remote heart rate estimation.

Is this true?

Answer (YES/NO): NO